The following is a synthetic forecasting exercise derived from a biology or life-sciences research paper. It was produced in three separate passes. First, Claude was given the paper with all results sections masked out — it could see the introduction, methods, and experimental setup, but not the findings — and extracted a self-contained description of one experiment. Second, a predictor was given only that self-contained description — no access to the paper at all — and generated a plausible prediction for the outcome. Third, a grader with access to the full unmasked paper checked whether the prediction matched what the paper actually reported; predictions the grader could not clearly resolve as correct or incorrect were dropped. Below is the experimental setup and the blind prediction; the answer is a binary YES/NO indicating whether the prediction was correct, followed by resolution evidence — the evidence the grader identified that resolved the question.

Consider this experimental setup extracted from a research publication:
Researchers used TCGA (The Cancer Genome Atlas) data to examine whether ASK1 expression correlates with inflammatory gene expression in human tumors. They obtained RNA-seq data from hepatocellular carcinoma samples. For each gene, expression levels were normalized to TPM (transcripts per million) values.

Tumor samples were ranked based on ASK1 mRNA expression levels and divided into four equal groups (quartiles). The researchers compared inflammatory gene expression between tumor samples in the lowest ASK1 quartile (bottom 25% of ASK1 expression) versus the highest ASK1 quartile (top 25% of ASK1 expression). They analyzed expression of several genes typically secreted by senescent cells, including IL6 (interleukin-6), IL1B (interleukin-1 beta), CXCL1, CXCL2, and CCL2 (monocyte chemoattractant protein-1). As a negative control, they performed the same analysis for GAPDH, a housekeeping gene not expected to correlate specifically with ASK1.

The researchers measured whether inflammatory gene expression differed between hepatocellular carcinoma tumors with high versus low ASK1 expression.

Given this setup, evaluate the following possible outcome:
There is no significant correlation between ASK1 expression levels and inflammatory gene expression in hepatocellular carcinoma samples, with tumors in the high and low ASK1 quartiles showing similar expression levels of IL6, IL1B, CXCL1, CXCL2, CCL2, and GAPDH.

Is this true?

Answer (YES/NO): NO